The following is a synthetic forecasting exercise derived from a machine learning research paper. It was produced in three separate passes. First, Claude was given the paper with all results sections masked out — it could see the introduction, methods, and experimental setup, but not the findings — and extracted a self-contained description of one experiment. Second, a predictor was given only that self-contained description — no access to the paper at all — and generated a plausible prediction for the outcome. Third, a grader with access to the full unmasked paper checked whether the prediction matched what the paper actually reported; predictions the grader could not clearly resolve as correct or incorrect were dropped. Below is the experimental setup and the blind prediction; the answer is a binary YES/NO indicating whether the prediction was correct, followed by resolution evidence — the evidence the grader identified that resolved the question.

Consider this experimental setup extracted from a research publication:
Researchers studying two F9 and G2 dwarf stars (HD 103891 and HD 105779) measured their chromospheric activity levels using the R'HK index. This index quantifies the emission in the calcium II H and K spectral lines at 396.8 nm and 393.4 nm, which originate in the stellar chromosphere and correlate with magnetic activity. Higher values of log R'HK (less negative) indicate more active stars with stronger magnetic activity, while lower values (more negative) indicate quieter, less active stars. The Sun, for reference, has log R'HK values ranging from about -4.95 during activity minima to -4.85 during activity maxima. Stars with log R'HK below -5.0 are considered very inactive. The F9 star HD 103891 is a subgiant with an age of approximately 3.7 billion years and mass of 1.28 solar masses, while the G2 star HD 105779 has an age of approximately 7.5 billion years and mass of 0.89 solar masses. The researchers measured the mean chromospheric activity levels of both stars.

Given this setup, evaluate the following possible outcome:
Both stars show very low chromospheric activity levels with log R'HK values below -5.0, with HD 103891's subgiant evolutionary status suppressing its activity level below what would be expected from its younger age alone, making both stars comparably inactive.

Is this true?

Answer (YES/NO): NO